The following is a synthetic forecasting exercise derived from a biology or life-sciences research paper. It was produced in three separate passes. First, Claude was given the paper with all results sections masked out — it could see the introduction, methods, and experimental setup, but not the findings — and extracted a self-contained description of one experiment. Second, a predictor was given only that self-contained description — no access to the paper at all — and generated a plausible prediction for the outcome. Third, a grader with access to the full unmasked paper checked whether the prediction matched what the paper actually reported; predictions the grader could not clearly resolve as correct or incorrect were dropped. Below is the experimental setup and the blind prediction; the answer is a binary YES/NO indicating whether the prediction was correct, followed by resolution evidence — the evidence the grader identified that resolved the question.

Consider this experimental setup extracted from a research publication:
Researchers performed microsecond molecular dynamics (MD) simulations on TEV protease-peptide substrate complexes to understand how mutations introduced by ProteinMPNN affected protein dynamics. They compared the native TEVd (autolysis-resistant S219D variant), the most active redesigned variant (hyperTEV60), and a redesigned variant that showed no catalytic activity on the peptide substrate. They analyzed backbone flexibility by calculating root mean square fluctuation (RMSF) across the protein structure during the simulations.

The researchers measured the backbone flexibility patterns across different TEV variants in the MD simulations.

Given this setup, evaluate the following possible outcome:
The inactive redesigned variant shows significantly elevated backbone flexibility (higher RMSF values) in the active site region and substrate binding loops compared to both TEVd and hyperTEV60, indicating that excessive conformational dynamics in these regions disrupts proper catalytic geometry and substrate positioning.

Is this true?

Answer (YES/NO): NO